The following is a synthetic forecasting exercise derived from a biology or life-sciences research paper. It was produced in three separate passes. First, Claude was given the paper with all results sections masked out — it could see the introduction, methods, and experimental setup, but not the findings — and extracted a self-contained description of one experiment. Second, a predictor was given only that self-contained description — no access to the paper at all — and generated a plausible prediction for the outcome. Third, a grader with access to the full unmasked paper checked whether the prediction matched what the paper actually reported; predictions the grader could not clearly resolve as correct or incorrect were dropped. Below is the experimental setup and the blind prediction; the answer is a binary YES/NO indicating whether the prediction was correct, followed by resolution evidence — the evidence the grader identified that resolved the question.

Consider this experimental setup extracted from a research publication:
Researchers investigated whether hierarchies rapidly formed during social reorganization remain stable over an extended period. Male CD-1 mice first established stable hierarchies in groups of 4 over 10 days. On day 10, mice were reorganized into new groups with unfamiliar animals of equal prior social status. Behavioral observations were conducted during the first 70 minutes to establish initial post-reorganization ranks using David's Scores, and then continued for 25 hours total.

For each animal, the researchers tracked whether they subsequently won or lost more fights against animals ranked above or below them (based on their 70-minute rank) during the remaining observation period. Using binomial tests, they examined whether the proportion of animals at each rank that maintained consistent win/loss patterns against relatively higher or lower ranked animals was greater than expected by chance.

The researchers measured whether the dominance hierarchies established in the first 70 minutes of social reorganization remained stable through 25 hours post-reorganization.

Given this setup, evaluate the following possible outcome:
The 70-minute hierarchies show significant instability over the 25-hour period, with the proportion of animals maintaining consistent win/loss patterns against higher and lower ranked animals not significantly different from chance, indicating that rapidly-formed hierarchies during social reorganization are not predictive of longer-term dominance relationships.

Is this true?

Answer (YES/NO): NO